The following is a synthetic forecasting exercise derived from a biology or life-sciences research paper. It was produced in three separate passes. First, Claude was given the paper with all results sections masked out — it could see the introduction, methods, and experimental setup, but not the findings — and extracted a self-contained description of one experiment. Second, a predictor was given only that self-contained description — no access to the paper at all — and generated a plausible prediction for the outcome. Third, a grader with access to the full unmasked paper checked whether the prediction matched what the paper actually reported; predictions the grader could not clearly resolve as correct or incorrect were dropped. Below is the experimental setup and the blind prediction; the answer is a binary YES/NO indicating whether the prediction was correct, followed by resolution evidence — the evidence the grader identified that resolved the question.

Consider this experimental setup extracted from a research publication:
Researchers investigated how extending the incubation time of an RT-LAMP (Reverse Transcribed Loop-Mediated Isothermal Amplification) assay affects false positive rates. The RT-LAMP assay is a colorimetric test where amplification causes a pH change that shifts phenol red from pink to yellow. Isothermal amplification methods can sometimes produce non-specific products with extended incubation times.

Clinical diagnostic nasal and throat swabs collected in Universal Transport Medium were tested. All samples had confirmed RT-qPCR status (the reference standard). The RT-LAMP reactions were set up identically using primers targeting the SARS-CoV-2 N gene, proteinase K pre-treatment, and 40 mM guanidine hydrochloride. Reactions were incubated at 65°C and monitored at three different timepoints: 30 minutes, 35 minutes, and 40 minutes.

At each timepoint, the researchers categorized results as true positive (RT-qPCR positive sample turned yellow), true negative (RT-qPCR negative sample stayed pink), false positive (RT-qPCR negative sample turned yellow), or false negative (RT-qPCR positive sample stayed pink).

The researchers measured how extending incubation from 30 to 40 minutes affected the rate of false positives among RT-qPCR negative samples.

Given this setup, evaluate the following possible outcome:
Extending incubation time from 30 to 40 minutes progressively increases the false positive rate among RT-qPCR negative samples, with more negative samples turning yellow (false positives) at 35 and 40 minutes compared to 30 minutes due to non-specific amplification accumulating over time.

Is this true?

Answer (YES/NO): NO